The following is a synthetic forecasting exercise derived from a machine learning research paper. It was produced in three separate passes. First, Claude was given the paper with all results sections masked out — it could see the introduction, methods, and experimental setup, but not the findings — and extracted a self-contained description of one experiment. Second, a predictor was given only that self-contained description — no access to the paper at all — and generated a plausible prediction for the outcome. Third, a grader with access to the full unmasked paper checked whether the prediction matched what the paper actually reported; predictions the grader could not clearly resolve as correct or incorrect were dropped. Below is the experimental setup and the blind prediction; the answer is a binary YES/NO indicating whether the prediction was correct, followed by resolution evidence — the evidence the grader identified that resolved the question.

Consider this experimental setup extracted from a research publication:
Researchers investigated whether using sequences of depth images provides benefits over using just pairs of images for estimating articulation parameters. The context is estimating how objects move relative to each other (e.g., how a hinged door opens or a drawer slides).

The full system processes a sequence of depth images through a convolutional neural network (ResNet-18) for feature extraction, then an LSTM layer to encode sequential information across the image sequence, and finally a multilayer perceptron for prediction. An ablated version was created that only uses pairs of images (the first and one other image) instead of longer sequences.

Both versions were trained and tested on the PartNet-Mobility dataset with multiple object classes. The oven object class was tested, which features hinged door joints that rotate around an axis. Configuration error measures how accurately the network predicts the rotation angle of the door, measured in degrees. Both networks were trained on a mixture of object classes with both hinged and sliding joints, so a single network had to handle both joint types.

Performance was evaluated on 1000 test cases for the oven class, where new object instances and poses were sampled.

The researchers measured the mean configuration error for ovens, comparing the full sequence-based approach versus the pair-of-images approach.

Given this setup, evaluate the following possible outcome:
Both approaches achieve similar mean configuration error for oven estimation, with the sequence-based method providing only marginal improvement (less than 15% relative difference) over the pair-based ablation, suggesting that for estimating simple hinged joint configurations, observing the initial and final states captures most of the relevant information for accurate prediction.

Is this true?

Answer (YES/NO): NO